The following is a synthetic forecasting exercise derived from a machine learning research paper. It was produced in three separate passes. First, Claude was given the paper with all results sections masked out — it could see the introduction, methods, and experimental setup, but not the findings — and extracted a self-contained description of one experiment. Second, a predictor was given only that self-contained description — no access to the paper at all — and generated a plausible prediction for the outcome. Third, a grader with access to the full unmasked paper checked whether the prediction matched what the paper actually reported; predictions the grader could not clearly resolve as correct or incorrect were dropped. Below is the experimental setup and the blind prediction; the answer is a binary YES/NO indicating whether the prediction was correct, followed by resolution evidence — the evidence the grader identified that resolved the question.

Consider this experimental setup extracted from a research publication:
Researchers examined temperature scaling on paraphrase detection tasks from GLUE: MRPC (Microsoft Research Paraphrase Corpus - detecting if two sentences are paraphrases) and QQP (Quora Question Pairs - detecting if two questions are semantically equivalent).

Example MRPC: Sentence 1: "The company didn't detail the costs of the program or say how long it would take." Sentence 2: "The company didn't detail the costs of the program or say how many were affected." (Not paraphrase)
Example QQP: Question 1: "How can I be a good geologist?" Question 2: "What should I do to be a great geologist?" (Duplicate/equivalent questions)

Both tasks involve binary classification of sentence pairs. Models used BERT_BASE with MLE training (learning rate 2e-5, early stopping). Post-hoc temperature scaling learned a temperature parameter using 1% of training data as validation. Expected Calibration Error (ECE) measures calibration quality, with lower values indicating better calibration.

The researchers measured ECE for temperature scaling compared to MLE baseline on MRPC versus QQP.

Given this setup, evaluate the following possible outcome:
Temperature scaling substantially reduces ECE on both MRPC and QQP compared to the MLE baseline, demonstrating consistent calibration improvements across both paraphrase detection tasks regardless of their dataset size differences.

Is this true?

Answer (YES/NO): NO